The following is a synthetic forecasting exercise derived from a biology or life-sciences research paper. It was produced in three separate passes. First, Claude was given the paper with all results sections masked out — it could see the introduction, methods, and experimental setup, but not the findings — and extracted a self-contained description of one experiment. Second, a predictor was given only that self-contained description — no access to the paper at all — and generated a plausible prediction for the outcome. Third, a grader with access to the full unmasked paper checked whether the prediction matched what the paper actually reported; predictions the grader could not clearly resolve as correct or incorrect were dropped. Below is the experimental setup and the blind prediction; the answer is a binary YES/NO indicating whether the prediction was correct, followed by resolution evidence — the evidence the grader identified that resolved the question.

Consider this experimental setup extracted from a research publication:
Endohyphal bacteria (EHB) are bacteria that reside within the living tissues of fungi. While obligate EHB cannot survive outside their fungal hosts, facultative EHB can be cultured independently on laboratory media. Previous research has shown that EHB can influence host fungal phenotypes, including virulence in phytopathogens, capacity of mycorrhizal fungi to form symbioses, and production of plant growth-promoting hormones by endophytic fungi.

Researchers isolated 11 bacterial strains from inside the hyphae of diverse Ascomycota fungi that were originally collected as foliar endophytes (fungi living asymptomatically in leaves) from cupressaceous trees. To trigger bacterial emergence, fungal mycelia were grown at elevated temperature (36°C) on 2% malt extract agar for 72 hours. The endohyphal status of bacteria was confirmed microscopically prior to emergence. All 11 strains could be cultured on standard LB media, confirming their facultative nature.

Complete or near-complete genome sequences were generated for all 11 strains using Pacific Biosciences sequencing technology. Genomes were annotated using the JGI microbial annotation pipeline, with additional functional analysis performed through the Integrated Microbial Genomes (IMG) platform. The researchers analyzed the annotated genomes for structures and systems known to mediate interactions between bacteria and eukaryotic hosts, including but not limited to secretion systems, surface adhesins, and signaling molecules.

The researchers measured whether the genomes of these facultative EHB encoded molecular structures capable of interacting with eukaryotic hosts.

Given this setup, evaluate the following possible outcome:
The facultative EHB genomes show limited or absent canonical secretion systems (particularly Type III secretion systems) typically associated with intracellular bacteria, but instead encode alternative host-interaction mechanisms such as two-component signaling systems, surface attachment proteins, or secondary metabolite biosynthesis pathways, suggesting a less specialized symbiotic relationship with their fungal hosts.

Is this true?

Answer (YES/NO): NO